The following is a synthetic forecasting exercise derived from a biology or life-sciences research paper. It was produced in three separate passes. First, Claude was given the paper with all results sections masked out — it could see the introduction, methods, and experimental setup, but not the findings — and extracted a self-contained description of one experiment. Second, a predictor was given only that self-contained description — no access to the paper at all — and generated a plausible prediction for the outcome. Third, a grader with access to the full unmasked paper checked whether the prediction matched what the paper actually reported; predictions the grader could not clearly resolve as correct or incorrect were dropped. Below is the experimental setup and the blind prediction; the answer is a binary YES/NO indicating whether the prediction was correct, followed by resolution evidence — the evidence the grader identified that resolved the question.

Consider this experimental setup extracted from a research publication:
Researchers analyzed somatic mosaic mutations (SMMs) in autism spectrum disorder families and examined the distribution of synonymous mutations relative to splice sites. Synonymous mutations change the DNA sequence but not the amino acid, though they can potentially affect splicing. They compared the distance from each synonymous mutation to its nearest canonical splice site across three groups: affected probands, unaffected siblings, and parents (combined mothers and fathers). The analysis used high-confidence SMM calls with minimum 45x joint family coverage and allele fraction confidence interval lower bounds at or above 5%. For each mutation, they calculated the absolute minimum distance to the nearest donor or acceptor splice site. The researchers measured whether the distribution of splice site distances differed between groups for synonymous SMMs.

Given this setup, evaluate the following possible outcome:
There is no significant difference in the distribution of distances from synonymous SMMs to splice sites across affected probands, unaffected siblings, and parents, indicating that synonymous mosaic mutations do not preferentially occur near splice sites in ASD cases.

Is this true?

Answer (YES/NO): NO